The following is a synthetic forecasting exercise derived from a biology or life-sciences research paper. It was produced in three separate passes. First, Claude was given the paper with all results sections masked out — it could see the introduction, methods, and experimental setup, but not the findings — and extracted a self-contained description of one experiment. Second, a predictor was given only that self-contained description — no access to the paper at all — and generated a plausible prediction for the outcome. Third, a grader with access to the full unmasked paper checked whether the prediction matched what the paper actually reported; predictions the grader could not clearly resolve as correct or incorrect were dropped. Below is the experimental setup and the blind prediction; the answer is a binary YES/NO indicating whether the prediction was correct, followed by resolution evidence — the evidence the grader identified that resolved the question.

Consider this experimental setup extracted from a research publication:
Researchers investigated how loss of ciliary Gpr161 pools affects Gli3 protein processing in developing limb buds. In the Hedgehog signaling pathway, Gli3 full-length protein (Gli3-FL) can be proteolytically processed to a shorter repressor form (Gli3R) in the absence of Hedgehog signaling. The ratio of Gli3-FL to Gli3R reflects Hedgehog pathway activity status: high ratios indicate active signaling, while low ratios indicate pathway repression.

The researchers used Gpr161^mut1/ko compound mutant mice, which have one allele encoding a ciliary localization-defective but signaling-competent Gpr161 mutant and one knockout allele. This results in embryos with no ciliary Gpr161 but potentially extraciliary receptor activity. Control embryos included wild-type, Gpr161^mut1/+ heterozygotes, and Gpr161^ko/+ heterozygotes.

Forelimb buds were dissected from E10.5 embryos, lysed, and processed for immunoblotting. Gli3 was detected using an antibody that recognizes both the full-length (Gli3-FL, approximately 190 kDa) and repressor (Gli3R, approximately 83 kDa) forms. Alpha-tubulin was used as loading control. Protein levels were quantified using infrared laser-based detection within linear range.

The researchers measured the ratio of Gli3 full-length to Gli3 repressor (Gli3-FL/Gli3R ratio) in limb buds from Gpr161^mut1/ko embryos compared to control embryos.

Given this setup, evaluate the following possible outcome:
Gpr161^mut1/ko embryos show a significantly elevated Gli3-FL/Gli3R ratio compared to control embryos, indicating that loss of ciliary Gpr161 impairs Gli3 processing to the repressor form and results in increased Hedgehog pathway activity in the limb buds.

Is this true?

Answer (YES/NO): YES